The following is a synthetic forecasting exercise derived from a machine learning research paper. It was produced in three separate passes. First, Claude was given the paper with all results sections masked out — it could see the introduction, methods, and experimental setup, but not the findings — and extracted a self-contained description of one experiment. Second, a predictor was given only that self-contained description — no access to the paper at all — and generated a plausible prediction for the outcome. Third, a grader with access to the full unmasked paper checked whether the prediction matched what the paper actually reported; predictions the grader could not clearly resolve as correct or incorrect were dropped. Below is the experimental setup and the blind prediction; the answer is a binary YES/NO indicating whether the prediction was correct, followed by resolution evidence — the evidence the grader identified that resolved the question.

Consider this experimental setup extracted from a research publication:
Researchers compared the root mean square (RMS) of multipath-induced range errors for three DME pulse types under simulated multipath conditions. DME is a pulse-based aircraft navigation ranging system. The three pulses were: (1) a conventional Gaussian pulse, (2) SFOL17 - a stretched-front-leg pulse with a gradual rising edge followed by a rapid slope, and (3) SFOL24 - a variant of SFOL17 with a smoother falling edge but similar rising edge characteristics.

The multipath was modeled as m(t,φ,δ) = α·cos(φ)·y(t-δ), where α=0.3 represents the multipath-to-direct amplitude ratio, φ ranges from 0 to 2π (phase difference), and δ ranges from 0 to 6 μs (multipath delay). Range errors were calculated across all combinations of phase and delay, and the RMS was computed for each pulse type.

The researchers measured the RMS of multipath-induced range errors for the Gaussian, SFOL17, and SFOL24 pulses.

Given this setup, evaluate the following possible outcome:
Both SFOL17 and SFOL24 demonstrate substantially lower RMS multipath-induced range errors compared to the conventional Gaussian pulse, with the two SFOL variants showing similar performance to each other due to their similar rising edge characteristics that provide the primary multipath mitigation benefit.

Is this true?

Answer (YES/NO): YES